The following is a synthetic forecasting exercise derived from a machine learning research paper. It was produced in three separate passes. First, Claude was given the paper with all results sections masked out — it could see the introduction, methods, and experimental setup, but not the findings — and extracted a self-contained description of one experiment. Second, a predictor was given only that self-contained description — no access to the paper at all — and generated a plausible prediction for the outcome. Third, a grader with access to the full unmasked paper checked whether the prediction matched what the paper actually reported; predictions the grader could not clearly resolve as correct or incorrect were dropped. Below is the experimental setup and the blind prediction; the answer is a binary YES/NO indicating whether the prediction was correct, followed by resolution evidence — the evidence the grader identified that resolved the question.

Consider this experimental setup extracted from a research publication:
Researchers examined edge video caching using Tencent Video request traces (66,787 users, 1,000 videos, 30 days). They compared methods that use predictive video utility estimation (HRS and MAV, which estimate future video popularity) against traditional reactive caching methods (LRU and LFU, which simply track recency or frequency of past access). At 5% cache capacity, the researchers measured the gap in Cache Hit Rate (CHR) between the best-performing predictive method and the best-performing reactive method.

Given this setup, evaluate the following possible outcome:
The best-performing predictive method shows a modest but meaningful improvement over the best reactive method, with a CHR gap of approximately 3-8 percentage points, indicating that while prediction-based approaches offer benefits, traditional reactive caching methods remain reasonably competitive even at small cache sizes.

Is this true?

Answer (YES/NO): YES